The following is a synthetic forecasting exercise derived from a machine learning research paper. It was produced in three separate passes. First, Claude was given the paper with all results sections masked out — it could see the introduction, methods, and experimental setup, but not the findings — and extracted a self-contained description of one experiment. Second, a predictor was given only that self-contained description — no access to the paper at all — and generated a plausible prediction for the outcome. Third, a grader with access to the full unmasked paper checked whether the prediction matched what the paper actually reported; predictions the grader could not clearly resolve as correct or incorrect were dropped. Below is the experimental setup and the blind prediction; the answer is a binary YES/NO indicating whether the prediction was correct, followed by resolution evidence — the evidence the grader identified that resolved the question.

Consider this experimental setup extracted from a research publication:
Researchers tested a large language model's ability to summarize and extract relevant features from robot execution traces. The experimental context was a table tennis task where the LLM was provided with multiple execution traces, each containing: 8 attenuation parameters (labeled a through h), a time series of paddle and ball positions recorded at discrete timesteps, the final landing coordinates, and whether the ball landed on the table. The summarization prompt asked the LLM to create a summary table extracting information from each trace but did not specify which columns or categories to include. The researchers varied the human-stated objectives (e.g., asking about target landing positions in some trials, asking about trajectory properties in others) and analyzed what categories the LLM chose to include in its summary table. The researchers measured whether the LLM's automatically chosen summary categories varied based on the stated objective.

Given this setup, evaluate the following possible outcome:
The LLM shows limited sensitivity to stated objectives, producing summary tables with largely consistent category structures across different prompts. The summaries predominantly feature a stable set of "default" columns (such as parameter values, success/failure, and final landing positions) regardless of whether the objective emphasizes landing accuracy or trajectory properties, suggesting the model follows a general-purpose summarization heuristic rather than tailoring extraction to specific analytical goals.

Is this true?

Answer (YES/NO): NO